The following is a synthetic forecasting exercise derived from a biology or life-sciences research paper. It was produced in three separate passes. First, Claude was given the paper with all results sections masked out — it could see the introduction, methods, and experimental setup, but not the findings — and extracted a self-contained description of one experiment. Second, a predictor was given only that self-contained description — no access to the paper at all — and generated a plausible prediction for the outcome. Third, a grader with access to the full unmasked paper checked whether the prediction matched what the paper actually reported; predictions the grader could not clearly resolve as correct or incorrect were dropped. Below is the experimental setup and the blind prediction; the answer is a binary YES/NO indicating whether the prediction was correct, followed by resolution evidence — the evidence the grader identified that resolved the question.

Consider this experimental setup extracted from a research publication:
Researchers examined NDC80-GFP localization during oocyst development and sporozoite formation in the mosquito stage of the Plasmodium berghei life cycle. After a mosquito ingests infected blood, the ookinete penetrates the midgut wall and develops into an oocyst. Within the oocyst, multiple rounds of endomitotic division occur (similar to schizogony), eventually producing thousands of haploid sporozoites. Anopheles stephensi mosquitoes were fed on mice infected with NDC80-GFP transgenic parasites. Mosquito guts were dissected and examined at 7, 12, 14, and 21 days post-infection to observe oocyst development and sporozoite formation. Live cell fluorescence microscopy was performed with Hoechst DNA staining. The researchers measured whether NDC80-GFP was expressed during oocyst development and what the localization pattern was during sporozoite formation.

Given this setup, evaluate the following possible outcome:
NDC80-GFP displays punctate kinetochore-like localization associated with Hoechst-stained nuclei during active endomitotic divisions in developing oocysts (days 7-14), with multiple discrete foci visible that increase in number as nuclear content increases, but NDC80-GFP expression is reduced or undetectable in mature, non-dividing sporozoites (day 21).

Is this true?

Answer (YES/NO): NO